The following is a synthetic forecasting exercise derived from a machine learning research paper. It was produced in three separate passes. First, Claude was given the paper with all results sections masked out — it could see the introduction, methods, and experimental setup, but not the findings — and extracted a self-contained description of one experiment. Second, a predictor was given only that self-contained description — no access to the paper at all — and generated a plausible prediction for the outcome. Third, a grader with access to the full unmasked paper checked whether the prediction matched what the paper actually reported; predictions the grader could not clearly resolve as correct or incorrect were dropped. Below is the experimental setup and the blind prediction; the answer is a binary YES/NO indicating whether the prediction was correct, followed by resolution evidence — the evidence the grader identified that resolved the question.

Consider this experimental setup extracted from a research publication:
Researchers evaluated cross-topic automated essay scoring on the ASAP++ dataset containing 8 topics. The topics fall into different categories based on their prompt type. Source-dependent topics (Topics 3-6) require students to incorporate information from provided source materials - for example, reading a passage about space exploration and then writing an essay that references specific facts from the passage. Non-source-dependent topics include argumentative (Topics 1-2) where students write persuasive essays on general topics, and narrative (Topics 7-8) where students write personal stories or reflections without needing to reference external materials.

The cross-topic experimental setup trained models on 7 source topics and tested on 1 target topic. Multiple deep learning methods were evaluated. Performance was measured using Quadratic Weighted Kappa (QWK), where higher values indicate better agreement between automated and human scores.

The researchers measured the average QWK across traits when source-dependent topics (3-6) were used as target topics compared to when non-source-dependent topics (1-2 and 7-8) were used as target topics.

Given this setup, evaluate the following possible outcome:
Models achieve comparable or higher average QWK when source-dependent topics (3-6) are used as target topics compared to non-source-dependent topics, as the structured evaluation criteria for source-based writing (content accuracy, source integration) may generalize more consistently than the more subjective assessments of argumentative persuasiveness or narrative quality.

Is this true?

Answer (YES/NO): YES